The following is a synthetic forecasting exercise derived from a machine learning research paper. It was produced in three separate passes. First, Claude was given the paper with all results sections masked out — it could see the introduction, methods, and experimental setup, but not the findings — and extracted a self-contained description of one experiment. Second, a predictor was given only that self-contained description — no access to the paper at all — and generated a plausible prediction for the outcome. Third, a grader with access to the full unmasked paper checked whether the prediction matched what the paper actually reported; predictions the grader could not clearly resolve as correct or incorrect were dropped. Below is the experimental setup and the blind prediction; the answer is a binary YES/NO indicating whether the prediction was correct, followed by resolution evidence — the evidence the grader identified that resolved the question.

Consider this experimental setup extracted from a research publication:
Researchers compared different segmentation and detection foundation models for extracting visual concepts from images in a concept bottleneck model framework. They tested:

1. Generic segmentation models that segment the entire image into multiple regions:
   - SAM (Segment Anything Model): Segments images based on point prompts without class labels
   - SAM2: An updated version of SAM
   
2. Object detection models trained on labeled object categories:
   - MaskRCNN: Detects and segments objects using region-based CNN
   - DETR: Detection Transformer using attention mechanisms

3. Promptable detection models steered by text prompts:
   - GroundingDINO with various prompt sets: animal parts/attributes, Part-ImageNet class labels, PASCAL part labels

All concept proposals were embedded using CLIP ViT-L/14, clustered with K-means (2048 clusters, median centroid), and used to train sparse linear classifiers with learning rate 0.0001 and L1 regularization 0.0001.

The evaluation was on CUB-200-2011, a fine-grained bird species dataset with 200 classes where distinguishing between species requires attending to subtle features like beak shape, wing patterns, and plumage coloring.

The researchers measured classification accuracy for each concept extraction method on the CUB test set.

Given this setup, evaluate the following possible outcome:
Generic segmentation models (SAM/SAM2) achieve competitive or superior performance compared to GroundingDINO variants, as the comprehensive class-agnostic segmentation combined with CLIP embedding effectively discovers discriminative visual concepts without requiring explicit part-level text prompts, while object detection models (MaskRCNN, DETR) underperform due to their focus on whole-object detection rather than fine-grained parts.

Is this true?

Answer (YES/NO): NO